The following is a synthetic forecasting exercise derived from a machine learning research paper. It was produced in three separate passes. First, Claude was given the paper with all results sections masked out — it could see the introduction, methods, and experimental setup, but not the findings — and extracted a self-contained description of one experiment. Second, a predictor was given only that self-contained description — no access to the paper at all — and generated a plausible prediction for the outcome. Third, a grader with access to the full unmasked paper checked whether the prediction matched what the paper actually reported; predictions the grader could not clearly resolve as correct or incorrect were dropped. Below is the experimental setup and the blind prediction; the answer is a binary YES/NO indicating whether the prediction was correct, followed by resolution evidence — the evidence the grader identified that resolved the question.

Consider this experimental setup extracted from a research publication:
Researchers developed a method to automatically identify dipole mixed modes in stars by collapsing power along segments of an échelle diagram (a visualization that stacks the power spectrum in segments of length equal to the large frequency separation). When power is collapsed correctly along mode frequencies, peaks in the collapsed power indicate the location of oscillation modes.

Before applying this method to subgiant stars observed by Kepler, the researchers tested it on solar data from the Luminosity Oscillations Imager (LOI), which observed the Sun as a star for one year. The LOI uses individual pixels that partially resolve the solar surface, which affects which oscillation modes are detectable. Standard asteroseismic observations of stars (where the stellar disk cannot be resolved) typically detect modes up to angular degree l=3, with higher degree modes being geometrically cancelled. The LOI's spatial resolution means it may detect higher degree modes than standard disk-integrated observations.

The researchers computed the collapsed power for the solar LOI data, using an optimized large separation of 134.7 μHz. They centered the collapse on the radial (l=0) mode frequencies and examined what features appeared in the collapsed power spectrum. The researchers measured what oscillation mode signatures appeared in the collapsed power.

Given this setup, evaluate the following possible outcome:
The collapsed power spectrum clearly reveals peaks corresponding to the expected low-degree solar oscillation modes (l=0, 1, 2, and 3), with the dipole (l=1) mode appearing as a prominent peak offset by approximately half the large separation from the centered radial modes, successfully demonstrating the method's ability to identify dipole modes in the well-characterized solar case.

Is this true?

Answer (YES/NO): YES